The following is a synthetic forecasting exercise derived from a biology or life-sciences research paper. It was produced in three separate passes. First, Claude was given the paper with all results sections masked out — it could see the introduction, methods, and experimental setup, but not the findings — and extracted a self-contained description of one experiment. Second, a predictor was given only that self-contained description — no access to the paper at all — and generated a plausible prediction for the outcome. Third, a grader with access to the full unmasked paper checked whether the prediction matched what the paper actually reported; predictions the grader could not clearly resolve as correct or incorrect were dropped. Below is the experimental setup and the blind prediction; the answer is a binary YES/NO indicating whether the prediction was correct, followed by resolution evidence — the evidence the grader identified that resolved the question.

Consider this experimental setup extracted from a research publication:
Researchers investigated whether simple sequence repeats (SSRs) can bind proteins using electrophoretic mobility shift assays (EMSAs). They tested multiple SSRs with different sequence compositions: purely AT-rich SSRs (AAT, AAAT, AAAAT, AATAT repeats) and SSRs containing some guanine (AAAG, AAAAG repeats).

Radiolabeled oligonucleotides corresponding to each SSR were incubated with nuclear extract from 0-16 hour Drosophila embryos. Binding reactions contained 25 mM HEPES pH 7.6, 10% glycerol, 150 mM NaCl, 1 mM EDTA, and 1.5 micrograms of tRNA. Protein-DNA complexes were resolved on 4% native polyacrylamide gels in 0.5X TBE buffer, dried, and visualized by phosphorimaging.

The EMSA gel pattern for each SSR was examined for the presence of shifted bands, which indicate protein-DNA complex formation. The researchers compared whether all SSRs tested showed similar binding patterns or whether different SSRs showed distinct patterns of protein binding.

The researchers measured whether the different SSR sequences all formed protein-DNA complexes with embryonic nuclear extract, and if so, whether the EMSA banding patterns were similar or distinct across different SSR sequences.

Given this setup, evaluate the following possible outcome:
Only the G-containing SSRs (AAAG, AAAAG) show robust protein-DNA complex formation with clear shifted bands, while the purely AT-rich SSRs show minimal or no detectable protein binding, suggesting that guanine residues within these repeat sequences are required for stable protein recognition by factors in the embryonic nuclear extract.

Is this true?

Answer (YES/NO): NO